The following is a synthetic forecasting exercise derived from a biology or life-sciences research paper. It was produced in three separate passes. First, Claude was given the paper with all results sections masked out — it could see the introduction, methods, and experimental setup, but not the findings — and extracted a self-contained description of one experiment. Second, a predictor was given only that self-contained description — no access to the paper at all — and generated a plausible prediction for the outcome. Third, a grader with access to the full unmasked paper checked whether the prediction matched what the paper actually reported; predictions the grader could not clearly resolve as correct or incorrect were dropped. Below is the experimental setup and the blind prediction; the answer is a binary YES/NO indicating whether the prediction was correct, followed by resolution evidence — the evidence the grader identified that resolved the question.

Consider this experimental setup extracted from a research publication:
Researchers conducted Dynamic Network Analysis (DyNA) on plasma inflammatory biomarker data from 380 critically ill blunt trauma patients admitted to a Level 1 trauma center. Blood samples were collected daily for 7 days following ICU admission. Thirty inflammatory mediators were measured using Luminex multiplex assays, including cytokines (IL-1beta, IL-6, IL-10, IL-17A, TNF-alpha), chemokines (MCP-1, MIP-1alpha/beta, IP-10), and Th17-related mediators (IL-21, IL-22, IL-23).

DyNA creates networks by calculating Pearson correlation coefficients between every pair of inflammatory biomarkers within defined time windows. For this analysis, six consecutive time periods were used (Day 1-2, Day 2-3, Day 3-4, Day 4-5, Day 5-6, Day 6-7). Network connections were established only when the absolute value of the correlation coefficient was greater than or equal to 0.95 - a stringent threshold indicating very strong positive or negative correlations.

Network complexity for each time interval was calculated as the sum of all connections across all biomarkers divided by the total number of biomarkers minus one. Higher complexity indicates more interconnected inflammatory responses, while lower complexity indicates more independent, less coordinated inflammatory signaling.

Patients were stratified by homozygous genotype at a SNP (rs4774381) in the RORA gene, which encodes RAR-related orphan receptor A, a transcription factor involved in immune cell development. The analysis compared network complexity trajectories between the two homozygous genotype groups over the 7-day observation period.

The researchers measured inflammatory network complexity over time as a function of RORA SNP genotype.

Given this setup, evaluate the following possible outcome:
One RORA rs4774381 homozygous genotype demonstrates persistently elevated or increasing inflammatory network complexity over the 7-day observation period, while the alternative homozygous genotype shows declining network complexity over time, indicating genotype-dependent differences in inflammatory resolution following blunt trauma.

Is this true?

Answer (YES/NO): NO